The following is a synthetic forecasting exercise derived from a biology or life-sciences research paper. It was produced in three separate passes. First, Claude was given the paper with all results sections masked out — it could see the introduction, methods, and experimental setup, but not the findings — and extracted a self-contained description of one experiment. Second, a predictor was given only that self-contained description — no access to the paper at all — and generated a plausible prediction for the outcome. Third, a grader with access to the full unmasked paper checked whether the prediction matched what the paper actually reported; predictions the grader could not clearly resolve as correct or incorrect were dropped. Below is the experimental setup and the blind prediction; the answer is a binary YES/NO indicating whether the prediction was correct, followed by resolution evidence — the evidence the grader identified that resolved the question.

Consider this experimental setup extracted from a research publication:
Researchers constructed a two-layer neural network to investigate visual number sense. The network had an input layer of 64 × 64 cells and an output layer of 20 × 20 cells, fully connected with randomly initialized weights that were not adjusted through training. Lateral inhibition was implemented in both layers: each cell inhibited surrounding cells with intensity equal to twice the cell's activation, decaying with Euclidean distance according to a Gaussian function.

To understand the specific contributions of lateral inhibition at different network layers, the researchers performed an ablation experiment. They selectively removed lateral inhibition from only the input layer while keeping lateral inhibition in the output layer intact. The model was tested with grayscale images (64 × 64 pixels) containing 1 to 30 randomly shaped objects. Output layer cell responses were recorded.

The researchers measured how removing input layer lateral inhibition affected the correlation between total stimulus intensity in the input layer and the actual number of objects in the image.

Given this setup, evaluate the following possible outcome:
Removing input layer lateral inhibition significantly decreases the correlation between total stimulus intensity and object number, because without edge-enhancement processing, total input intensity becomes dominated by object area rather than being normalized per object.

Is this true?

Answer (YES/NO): YES